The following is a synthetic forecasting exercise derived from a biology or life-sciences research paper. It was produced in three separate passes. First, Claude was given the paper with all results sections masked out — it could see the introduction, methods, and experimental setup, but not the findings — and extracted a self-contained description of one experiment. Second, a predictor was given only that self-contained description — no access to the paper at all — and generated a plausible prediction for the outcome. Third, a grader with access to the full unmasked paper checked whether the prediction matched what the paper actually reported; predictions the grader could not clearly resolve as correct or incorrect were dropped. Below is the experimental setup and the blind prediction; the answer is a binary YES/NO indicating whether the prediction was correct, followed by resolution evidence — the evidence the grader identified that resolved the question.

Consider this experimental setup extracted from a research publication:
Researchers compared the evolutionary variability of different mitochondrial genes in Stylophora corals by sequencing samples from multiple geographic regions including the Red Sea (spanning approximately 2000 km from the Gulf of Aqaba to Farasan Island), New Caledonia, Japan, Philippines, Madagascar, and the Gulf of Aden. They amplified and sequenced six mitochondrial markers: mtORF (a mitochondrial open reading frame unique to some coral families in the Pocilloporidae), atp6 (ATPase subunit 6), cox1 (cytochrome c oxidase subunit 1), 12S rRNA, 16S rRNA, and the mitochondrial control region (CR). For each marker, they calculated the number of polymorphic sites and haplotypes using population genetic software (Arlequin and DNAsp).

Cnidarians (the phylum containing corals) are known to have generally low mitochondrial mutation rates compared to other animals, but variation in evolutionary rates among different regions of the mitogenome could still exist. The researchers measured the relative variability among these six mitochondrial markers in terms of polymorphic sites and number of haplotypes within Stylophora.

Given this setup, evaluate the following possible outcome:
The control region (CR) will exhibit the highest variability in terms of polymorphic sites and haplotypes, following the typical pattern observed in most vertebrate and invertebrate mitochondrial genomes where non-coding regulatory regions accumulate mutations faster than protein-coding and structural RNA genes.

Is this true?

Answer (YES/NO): NO